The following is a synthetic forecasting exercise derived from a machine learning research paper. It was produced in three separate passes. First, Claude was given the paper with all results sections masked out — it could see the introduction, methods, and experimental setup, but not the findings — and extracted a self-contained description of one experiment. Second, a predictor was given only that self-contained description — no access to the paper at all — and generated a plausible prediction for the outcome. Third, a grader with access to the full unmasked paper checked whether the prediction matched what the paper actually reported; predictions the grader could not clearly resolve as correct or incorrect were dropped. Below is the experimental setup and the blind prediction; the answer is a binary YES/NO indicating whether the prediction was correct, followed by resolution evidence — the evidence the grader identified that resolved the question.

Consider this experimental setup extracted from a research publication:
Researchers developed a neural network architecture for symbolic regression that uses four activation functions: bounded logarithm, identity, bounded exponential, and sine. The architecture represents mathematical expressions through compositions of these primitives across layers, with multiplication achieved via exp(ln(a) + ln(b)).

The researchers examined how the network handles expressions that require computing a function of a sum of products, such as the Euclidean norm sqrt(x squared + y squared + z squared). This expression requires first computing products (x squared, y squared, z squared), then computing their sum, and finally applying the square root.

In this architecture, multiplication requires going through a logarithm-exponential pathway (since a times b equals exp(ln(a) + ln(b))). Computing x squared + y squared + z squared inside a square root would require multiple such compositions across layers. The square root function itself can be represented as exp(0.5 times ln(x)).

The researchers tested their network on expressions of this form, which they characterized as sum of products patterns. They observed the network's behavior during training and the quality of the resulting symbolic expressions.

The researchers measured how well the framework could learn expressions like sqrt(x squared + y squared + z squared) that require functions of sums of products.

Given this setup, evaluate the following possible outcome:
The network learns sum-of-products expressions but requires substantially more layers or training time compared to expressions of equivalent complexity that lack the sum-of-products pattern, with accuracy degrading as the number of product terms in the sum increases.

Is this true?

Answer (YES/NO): NO